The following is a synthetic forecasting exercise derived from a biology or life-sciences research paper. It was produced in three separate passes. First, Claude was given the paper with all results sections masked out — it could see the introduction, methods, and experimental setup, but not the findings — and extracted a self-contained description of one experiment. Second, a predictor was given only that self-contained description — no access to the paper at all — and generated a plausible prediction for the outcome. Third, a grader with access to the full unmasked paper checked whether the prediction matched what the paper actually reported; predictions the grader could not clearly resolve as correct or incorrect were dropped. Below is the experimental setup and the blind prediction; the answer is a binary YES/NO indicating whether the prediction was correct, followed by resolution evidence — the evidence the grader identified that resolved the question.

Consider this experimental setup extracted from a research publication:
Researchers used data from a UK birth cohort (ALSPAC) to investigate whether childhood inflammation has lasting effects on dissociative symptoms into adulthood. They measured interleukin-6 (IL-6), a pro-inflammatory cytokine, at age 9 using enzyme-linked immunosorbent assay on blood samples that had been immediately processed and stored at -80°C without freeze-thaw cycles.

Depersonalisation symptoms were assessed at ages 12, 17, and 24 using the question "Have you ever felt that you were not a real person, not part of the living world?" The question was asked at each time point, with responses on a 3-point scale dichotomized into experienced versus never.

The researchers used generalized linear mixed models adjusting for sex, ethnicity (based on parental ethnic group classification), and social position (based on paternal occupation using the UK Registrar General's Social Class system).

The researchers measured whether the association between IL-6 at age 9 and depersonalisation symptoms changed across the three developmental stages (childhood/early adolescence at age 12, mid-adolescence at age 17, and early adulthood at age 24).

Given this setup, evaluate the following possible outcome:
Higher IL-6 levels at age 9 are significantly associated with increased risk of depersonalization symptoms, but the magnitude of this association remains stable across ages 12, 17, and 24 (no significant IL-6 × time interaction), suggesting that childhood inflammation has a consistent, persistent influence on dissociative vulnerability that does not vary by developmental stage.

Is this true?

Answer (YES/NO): NO